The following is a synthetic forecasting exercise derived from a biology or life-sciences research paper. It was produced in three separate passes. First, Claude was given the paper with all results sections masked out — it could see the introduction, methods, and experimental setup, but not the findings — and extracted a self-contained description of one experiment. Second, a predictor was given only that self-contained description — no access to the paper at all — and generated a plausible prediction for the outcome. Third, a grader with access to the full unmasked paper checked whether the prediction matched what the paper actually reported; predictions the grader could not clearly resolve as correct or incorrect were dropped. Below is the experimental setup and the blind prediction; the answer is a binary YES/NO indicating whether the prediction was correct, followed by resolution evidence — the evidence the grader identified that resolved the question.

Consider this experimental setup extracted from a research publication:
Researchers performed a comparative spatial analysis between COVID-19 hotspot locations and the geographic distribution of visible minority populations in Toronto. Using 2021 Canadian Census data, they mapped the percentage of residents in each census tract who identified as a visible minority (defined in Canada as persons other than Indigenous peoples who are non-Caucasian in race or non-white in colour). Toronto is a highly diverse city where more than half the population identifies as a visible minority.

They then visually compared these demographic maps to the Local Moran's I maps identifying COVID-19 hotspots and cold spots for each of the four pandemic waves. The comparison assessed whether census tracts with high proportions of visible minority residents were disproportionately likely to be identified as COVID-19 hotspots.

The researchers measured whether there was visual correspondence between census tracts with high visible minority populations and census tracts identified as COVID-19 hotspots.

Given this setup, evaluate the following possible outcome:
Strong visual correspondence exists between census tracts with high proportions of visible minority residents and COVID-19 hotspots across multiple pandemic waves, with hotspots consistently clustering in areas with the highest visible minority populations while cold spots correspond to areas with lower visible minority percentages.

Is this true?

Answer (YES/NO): NO